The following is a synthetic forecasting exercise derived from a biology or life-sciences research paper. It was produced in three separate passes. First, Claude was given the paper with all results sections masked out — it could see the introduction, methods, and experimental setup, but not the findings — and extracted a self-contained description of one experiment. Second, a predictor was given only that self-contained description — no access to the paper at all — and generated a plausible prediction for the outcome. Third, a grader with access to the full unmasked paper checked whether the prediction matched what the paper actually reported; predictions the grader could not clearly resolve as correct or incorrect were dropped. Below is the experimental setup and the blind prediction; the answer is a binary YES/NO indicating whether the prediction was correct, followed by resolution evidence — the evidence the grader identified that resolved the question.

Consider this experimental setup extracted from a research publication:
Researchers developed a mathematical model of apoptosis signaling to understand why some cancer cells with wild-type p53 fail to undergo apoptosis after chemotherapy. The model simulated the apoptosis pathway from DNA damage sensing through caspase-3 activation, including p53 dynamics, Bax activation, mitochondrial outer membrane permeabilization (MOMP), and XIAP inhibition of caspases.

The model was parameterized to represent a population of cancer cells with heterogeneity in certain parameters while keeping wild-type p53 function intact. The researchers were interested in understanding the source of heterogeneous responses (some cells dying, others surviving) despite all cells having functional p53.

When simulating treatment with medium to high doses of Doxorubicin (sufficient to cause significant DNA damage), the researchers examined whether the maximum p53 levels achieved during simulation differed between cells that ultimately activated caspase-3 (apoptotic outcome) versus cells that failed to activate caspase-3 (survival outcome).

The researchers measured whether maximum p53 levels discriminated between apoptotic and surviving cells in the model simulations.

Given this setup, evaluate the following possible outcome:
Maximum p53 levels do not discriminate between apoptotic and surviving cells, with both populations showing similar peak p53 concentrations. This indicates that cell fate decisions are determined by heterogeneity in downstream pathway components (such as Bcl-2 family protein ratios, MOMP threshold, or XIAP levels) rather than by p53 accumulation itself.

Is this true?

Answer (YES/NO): YES